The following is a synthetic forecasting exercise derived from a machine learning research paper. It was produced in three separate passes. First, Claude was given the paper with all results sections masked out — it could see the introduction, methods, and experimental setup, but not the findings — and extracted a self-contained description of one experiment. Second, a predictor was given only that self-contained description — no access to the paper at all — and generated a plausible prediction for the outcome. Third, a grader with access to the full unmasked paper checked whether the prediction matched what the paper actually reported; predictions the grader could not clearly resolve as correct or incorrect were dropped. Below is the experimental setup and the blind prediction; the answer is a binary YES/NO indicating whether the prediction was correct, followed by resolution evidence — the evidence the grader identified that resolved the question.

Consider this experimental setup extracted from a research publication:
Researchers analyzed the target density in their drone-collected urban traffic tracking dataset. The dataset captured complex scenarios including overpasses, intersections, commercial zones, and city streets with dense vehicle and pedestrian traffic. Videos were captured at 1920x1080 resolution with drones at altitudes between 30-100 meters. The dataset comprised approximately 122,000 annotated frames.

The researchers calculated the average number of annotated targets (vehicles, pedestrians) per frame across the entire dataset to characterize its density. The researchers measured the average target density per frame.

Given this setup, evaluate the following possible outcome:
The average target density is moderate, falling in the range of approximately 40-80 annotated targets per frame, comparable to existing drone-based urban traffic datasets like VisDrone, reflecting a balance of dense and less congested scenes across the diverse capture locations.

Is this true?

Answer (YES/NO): NO